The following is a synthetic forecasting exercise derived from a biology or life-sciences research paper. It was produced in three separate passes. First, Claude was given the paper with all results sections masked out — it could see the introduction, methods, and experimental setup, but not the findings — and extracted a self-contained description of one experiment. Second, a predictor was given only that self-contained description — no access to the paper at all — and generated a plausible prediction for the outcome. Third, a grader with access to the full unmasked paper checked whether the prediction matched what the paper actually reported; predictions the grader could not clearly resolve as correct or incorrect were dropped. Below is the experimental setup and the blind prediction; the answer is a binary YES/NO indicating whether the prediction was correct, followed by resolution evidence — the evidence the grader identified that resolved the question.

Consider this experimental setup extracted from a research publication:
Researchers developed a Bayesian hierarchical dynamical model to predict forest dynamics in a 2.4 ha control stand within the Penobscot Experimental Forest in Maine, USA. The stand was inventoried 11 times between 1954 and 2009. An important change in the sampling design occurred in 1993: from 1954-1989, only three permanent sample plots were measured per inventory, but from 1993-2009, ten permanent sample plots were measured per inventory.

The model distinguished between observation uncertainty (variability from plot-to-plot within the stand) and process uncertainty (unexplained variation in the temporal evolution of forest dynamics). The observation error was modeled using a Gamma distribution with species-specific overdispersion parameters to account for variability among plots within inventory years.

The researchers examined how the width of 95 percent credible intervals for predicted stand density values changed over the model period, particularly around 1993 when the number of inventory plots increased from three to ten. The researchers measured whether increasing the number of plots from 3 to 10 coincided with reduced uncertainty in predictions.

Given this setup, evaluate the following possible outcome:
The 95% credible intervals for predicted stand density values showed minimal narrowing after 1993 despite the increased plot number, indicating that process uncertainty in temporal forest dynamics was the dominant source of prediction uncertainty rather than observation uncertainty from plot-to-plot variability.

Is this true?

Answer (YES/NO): NO